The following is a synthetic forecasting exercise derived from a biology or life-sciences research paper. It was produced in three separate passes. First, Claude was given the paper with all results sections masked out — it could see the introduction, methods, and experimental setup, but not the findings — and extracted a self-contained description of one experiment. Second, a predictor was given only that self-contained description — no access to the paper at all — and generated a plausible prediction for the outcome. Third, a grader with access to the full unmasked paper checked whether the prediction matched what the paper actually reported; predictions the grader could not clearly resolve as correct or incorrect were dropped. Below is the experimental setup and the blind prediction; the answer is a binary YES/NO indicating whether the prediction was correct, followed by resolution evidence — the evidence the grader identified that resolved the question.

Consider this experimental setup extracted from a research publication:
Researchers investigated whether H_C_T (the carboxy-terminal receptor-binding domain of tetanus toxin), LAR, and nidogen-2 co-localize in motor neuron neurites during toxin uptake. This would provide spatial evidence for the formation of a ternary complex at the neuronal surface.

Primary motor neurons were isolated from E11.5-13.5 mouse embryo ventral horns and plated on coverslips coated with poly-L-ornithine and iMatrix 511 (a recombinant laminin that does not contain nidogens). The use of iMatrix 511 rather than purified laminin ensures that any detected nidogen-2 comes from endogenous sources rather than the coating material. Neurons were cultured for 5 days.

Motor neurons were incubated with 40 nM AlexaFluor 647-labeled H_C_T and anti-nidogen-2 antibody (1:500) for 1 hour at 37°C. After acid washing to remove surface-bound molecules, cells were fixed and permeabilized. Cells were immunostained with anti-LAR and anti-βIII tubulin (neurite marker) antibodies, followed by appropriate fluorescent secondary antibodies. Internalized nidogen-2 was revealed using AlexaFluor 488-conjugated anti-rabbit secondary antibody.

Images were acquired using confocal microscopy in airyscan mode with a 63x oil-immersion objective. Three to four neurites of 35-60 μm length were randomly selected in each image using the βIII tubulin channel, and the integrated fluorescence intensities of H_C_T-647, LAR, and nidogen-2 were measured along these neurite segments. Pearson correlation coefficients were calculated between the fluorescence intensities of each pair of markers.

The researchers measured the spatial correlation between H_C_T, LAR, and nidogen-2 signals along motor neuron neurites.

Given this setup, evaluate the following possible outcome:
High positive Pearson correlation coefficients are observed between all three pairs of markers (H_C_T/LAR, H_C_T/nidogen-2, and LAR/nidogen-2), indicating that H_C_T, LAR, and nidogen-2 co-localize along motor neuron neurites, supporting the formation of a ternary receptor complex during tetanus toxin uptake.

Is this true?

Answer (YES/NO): NO